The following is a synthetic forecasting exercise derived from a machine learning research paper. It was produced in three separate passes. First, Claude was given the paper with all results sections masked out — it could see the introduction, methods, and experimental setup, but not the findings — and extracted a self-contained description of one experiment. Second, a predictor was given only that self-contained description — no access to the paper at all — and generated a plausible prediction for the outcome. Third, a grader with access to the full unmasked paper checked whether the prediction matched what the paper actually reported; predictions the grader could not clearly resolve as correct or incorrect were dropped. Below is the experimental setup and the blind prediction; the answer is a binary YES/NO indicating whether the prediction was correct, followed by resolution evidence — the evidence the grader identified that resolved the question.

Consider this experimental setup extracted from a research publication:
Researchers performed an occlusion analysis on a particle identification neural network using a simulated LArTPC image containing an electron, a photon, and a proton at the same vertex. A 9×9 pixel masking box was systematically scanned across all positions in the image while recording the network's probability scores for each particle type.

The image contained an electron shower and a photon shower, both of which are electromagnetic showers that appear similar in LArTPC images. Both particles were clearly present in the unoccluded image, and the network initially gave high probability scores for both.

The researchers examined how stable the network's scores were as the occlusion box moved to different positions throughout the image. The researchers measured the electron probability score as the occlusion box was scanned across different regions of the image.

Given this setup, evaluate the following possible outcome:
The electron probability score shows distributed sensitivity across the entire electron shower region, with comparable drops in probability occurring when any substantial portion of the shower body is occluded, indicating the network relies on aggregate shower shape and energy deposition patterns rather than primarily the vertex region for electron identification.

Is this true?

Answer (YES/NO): NO